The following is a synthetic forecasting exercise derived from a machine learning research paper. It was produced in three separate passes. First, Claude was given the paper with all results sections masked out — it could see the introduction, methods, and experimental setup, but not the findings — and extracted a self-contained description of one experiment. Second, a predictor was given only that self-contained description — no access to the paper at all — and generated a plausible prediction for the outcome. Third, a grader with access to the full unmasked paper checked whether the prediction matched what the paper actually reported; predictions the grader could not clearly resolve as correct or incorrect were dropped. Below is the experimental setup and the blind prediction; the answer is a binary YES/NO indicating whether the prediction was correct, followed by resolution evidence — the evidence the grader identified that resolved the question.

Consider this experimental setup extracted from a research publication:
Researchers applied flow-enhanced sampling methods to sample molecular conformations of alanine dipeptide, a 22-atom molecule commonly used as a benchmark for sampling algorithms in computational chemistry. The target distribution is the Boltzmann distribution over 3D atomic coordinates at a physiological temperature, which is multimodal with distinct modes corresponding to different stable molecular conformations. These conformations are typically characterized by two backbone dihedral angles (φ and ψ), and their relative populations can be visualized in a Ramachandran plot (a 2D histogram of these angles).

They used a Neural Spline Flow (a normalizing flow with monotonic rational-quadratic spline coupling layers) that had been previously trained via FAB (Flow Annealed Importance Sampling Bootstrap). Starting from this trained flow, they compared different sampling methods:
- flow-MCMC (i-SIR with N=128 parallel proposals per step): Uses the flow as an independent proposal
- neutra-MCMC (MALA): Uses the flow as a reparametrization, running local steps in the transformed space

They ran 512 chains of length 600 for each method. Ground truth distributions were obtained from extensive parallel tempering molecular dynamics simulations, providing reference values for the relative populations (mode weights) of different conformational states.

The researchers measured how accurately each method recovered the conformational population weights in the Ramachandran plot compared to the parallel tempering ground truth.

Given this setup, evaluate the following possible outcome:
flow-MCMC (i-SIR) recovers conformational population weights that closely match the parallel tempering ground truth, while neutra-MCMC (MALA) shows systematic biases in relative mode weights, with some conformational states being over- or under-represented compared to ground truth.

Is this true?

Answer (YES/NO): YES